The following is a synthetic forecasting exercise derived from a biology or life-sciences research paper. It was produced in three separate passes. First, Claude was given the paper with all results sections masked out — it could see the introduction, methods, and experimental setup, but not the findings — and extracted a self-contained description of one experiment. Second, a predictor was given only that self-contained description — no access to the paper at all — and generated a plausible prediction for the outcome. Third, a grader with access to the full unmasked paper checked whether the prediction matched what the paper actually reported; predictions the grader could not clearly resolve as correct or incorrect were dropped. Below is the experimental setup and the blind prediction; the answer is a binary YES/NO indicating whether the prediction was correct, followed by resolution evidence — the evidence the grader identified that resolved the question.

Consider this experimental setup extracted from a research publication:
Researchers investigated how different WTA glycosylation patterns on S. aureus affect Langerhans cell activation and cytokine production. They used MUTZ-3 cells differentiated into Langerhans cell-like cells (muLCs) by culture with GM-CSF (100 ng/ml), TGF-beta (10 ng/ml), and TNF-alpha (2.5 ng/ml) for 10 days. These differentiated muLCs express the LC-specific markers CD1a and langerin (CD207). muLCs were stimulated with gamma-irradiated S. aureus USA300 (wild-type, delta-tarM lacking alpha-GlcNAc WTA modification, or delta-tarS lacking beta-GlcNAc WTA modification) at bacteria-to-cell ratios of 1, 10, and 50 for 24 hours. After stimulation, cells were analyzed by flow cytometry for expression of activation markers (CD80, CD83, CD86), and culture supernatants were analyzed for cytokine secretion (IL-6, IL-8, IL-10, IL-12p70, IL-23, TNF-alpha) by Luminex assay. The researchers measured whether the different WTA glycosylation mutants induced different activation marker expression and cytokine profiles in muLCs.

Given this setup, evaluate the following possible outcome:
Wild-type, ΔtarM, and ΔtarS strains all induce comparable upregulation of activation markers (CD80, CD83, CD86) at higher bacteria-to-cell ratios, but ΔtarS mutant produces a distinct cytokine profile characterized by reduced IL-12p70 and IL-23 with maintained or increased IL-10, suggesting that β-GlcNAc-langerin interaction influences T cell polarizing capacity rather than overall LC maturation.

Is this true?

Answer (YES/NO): NO